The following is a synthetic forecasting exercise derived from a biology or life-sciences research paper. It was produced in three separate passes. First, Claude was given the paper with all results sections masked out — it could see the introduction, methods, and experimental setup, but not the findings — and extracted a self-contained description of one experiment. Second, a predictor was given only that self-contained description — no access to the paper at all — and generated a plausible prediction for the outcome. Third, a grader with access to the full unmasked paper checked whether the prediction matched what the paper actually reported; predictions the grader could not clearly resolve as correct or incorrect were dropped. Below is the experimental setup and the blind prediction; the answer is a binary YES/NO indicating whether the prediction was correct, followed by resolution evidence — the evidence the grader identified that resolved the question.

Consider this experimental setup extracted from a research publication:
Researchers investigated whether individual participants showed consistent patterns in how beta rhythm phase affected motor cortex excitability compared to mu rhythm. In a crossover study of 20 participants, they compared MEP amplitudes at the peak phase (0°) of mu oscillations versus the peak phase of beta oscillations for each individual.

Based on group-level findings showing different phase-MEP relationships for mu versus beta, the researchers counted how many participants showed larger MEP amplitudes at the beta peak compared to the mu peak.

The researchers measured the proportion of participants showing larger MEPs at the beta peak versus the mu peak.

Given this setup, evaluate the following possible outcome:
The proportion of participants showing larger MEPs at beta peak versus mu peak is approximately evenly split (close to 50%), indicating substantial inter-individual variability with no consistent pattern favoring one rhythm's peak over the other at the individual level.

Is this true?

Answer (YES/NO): NO